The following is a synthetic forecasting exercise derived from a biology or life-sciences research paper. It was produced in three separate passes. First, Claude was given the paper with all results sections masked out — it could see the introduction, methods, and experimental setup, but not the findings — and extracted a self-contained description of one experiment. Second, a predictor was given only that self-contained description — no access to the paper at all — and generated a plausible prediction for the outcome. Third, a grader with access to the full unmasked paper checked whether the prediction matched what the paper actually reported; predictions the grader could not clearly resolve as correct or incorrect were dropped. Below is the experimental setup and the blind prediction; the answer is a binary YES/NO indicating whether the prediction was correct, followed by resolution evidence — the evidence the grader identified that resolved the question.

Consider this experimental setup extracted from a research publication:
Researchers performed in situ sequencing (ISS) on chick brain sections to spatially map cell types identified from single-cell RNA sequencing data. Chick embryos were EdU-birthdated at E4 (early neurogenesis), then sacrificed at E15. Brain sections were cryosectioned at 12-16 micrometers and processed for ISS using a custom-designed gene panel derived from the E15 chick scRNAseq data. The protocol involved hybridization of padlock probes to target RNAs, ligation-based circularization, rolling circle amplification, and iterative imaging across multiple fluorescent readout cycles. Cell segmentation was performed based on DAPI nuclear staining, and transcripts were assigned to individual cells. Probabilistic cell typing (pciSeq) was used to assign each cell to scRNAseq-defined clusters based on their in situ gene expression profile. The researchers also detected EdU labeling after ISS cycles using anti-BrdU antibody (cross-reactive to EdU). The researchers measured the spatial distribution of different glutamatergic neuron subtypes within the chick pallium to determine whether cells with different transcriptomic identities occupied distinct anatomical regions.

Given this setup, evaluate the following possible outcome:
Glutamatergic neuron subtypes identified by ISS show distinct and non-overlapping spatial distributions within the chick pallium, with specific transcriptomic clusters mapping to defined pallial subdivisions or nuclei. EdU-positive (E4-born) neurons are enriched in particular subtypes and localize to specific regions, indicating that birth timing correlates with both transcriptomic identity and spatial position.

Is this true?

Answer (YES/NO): YES